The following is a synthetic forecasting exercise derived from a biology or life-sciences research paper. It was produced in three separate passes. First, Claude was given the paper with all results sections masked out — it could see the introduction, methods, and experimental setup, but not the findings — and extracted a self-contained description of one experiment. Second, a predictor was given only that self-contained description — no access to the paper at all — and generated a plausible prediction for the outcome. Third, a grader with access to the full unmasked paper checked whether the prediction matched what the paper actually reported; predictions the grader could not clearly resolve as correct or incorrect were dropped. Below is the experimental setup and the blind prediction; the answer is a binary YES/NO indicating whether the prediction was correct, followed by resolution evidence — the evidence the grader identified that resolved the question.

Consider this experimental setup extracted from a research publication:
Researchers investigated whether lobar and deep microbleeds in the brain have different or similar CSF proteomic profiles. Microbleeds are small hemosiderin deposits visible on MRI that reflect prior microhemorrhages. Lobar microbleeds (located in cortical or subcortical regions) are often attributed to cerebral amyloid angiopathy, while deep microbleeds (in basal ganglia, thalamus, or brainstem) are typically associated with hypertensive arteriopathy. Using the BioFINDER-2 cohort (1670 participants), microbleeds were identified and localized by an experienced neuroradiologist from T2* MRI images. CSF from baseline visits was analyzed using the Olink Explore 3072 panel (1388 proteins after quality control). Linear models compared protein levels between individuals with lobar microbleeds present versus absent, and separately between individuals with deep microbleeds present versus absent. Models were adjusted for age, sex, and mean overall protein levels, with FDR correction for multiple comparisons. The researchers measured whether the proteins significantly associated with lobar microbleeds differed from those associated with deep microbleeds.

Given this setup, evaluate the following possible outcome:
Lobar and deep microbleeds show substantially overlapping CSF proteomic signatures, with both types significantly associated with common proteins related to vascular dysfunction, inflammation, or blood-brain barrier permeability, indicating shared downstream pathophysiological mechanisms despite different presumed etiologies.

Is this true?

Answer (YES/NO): NO